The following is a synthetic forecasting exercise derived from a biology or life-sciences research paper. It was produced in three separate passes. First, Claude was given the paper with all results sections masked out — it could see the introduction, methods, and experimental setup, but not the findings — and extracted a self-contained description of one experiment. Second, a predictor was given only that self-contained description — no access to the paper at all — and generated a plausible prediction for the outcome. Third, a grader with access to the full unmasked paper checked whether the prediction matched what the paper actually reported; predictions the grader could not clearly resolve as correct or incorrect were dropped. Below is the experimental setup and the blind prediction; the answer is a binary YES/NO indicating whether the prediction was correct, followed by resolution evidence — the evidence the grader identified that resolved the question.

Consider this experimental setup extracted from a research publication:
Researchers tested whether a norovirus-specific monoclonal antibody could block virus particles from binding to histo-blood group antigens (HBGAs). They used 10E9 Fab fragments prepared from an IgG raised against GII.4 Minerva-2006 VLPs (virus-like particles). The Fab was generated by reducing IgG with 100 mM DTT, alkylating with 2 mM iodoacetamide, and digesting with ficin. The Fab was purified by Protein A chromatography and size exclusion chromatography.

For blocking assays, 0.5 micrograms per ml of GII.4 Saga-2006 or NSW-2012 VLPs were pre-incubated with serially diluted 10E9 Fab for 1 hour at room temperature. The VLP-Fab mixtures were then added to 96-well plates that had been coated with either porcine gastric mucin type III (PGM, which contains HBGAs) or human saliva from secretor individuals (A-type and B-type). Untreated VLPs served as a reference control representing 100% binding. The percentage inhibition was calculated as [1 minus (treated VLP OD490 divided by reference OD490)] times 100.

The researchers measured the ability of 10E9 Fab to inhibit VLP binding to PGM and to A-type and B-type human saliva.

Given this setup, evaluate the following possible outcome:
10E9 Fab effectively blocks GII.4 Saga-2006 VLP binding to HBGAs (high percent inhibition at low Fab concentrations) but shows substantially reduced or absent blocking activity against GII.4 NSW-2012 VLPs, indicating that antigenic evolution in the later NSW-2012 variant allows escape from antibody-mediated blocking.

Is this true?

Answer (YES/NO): YES